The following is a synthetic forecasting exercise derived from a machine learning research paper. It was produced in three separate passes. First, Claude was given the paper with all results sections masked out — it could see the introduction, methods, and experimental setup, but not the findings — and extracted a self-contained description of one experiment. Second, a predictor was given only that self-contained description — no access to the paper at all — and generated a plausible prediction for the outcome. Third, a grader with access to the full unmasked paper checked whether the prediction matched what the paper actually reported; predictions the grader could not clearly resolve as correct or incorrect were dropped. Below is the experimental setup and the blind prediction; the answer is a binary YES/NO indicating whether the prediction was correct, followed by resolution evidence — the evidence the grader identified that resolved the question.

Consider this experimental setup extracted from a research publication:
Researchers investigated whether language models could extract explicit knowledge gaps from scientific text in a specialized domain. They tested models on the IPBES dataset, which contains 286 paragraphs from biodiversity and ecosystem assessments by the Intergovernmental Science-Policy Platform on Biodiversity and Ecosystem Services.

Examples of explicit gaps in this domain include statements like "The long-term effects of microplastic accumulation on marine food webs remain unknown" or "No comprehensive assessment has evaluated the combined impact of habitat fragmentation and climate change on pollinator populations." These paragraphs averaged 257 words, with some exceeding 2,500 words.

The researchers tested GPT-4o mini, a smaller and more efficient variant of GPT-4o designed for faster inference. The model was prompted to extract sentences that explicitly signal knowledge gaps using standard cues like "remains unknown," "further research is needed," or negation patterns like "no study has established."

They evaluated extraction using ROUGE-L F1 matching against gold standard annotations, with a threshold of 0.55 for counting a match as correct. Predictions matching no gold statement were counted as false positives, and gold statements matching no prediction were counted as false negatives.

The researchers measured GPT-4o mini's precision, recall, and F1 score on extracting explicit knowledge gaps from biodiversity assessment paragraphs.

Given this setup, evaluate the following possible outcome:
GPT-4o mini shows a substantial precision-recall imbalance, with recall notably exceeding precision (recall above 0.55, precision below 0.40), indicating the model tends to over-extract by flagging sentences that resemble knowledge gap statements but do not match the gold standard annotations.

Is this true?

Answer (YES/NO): NO